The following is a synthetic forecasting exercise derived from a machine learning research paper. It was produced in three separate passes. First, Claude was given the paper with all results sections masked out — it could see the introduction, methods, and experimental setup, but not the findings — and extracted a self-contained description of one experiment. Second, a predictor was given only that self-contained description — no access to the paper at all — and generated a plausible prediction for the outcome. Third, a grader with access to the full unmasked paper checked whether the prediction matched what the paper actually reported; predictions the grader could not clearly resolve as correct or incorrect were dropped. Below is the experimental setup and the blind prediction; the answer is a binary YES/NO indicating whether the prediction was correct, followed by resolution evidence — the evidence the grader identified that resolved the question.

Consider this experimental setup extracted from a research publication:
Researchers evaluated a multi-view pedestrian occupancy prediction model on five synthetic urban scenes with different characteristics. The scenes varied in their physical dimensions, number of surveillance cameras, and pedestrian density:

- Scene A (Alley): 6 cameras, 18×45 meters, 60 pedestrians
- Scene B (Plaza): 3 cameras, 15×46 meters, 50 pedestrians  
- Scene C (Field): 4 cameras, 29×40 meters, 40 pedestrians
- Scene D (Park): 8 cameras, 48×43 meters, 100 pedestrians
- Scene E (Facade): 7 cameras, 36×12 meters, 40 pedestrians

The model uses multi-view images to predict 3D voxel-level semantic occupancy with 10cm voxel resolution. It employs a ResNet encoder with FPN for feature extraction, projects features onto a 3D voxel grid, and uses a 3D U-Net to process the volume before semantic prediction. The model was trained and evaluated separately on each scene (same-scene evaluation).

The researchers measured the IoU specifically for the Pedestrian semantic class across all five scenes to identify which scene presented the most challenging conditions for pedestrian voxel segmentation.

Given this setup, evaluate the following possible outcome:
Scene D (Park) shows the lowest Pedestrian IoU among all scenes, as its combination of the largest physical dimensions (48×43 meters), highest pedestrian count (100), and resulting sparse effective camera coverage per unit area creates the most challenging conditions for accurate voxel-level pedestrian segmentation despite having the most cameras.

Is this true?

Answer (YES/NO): YES